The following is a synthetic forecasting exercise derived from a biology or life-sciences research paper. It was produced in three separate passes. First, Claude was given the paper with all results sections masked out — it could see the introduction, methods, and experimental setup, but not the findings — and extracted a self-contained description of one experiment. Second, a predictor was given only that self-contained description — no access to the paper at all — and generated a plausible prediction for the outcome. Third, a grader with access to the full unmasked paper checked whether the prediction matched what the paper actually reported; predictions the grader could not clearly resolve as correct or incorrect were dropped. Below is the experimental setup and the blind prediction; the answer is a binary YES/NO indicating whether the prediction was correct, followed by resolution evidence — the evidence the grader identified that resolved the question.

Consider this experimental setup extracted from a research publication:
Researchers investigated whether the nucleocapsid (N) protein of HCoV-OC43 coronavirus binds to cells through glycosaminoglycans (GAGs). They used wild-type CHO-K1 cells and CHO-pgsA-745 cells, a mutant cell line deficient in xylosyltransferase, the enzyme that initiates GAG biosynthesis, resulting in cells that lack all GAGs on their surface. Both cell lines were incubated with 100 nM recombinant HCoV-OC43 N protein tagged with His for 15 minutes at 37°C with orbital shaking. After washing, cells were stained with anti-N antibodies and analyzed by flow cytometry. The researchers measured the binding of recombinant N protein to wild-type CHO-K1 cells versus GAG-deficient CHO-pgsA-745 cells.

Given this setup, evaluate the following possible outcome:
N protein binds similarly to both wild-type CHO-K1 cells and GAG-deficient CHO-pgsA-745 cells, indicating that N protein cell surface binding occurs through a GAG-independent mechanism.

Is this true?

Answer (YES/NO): NO